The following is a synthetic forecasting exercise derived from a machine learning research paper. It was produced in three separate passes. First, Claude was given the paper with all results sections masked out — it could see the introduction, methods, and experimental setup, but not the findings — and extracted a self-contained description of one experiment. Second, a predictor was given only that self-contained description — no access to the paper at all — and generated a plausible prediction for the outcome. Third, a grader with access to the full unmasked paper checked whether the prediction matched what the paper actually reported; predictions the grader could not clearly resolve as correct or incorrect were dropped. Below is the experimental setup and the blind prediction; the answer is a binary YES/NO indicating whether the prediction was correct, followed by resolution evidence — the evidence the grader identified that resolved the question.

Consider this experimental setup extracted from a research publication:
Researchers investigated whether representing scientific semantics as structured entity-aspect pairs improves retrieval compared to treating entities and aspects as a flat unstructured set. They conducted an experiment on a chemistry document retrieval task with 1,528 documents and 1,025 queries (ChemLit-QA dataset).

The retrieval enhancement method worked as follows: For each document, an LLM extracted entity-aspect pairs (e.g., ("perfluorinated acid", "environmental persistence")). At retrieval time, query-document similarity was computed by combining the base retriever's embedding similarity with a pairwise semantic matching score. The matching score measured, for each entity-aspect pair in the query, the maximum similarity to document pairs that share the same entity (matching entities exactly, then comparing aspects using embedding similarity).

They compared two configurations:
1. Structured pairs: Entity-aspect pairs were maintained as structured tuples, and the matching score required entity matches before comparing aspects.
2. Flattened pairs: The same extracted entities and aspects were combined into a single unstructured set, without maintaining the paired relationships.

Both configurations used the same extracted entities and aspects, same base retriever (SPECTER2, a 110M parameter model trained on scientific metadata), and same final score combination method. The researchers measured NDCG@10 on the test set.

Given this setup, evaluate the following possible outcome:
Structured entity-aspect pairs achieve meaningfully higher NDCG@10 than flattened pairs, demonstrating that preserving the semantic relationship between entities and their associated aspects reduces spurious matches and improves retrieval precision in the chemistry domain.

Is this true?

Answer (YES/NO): YES